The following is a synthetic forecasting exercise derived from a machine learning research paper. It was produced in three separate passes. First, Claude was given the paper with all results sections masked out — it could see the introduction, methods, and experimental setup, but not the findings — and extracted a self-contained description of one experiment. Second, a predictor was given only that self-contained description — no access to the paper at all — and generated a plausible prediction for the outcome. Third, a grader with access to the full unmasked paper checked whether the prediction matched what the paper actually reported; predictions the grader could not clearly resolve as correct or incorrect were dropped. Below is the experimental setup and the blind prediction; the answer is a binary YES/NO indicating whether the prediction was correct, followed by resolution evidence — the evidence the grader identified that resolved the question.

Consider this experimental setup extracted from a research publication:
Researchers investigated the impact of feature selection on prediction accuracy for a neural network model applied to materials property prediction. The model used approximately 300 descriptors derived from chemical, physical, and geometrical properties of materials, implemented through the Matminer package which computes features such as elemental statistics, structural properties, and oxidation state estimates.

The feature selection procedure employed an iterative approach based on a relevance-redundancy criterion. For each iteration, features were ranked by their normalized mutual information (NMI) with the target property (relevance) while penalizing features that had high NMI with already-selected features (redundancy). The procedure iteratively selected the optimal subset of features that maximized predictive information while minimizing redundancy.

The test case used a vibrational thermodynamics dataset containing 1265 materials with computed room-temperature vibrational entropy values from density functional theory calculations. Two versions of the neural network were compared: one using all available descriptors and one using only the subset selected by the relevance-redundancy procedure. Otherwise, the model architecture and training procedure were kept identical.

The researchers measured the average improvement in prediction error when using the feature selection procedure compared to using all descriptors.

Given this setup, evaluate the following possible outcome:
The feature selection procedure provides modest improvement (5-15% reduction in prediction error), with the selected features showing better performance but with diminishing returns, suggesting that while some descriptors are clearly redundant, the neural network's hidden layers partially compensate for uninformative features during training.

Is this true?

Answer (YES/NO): YES